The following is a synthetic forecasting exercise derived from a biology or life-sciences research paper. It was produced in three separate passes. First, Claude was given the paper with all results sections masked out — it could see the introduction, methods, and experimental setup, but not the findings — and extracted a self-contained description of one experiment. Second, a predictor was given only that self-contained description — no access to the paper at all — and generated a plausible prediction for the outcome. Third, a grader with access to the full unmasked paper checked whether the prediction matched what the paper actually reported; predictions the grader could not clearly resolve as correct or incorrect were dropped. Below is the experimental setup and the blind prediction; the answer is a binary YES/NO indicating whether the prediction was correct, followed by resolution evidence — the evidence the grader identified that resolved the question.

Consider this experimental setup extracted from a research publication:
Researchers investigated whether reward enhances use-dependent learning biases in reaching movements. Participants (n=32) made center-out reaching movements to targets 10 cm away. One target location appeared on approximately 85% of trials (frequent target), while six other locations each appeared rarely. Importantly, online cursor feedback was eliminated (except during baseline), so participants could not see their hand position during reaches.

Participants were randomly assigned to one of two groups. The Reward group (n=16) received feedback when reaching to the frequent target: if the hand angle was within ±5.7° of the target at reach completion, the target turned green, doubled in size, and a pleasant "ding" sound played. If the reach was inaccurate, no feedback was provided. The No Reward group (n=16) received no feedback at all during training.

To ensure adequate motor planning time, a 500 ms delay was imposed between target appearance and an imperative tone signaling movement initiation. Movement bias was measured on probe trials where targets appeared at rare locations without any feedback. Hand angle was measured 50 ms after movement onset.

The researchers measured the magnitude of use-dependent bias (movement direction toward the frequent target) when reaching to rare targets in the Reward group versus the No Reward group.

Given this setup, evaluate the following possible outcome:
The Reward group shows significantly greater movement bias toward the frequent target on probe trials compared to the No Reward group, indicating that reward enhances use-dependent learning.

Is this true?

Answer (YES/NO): NO